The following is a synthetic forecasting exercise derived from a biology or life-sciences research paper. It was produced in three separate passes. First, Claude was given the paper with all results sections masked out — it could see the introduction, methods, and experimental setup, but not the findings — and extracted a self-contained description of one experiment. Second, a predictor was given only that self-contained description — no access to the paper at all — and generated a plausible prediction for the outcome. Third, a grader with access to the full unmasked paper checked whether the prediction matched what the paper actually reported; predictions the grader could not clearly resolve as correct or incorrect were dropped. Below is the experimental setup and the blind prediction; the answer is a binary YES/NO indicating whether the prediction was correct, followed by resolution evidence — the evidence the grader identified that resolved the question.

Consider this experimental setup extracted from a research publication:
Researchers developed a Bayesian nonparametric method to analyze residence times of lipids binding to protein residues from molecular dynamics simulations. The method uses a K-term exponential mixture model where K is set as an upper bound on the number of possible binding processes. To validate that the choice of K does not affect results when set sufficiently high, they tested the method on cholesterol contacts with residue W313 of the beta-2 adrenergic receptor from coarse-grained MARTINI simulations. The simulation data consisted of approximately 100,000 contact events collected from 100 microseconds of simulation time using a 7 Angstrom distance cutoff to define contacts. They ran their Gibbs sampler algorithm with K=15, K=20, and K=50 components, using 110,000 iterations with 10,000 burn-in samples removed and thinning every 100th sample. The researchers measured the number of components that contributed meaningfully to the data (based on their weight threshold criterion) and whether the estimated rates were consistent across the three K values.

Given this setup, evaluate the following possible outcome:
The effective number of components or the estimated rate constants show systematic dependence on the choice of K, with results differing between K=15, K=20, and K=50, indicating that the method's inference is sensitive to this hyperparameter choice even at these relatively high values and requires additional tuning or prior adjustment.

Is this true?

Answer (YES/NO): NO